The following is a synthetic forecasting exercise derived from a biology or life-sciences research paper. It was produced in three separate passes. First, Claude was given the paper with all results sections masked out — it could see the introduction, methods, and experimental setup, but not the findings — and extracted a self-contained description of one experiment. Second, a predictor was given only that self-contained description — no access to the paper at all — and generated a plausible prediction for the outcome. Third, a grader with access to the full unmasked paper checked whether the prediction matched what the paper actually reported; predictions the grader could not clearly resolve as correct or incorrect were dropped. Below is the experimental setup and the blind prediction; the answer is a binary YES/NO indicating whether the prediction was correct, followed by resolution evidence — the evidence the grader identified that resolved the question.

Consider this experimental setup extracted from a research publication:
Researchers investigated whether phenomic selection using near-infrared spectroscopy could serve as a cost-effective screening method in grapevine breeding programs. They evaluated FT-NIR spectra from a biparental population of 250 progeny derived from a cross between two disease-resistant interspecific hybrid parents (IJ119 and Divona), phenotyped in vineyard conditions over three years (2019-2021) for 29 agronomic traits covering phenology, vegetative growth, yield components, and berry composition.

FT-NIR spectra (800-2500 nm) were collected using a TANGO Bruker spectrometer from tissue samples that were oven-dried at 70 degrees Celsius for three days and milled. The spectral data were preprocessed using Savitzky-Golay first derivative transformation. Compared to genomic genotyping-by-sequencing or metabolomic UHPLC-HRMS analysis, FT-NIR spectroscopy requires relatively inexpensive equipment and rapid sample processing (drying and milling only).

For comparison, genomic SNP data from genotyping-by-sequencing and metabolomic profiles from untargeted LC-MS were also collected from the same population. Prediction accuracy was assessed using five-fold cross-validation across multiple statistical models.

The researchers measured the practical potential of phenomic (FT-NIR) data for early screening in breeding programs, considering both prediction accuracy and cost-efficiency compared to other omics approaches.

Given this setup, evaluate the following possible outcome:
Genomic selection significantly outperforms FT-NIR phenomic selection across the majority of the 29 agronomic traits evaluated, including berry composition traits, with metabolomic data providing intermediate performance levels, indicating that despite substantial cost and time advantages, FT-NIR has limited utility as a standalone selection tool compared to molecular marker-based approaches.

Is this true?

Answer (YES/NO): YES